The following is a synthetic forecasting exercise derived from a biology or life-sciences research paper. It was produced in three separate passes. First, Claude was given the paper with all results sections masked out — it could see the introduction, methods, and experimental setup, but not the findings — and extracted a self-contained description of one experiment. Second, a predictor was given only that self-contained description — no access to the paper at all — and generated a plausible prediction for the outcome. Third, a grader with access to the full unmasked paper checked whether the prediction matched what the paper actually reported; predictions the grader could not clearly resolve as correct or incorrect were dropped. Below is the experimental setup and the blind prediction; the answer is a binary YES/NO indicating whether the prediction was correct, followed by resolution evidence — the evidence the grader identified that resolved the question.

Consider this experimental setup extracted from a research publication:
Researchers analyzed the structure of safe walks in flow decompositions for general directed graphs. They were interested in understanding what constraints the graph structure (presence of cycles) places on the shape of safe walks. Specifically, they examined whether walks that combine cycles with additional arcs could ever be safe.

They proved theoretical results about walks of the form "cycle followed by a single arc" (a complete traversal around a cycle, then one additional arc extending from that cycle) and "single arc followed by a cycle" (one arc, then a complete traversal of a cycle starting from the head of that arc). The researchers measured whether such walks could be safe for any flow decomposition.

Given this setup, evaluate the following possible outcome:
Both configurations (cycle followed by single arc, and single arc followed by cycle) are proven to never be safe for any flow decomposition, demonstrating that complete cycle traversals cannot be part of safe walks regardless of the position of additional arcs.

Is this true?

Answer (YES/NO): YES